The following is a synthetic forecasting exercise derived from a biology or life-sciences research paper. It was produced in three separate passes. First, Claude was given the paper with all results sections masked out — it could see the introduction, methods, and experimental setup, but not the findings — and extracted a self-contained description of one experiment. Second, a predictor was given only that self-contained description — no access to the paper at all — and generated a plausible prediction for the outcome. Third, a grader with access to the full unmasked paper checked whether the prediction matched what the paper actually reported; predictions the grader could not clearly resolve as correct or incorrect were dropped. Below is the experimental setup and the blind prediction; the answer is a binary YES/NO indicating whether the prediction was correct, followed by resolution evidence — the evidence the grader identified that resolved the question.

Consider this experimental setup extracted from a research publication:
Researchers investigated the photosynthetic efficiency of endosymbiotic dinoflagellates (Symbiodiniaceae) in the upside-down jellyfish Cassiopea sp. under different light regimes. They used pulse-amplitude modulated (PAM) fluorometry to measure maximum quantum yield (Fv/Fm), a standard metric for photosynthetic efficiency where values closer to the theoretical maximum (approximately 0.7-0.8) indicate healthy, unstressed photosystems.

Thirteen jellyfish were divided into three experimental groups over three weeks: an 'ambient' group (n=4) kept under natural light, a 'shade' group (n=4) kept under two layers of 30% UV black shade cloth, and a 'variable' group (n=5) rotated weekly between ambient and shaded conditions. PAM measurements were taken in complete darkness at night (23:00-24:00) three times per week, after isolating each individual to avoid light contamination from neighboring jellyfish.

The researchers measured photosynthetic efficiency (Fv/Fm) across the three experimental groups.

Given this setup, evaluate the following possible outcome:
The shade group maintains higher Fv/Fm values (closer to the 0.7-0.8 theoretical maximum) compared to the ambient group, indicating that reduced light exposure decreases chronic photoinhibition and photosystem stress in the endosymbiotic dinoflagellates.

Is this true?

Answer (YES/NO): YES